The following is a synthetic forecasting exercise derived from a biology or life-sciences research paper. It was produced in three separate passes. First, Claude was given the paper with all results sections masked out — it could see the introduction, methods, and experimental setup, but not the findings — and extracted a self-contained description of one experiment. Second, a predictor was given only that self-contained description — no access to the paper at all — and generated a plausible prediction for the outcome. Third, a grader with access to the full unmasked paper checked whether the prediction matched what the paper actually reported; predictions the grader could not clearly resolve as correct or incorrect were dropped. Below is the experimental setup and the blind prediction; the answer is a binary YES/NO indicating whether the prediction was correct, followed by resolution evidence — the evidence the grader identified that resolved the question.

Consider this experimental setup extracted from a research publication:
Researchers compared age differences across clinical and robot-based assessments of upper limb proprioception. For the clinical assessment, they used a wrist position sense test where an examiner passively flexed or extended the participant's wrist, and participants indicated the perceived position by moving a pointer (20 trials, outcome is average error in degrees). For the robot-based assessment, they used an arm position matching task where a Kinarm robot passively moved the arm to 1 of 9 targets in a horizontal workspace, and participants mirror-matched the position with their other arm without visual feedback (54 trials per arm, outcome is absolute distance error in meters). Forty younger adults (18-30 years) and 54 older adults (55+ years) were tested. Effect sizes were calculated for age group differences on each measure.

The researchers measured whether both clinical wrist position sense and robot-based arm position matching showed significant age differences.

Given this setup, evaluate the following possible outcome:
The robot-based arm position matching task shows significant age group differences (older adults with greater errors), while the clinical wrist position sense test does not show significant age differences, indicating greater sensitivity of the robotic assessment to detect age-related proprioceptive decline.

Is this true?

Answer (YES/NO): YES